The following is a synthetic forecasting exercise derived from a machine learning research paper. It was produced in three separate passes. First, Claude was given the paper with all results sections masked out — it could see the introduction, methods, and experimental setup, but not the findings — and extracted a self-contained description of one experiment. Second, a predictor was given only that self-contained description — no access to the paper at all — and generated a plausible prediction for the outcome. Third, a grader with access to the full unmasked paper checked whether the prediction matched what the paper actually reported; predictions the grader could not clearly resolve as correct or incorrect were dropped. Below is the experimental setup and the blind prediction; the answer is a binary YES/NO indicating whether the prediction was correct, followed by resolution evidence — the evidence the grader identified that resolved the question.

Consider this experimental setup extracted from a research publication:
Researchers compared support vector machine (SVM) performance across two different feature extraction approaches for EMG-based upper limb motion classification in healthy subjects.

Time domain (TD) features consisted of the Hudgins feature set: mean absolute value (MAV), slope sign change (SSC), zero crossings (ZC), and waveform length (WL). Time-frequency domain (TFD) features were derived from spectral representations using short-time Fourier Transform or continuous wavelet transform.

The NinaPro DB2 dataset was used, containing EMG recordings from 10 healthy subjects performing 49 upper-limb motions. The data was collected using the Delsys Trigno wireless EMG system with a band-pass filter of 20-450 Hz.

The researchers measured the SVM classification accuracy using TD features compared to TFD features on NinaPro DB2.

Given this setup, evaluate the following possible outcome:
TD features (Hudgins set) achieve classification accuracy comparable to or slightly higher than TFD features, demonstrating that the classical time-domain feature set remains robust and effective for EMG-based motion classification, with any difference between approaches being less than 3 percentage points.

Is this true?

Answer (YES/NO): NO